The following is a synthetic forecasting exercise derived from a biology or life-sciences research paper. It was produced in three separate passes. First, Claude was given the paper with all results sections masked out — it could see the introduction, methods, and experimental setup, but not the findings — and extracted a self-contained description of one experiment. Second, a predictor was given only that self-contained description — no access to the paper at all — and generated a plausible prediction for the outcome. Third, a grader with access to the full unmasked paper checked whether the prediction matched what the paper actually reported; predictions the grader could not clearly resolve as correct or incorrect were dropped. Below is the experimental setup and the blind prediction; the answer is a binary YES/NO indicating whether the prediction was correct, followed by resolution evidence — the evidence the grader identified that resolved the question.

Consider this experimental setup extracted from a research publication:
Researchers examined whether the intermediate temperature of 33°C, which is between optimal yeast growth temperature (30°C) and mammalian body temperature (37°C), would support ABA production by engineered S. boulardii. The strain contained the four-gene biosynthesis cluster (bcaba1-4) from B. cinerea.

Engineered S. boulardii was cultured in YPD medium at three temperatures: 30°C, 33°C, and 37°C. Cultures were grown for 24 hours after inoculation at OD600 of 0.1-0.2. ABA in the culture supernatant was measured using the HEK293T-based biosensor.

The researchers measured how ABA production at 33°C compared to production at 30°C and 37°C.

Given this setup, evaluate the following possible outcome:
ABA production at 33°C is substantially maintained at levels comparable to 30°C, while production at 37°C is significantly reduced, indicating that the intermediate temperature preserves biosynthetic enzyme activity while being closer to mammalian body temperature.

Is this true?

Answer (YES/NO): NO